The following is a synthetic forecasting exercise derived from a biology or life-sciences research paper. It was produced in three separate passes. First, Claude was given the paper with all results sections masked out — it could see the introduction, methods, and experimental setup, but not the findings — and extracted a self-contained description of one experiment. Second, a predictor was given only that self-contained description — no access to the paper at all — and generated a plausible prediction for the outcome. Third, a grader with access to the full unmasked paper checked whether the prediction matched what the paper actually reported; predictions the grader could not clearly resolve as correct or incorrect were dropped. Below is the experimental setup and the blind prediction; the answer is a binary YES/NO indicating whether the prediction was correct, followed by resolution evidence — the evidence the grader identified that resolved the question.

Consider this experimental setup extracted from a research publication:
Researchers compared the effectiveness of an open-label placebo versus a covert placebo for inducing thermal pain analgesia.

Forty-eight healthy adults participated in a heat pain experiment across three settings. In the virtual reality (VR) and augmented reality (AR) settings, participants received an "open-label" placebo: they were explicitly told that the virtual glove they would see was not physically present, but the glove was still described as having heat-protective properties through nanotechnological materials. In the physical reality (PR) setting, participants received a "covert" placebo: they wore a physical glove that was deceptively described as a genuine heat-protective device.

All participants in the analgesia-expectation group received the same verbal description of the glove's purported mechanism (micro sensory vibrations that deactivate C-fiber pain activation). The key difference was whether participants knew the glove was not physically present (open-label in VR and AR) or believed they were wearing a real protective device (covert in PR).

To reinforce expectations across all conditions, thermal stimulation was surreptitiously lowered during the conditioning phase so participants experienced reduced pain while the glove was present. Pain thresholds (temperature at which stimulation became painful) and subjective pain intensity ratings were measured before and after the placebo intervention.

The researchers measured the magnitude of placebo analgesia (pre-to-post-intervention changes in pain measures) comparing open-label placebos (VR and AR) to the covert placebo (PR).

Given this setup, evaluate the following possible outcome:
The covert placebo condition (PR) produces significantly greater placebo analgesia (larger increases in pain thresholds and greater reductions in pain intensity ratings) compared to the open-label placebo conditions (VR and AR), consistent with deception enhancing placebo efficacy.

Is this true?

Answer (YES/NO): NO